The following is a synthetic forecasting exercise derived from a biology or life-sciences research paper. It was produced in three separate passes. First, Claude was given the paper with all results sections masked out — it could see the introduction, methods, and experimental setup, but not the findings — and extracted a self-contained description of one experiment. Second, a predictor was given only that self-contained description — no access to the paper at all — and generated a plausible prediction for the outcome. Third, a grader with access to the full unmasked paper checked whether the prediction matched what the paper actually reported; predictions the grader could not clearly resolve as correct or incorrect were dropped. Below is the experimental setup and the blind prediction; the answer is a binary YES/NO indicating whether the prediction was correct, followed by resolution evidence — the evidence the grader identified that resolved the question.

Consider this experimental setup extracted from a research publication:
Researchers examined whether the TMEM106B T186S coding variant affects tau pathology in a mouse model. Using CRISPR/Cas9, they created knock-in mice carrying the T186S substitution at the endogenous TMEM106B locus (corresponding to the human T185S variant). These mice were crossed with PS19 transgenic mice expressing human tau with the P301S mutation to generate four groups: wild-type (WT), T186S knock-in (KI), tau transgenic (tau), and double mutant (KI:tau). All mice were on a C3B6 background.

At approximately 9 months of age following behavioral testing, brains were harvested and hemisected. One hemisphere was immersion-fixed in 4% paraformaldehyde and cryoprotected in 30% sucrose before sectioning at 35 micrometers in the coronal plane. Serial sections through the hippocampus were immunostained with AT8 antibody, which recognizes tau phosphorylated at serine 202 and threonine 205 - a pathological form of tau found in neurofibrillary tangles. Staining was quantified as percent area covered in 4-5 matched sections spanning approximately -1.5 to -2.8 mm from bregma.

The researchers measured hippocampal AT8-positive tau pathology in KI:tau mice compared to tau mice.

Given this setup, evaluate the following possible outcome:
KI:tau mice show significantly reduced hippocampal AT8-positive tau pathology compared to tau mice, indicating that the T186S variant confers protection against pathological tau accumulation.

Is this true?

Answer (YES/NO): NO